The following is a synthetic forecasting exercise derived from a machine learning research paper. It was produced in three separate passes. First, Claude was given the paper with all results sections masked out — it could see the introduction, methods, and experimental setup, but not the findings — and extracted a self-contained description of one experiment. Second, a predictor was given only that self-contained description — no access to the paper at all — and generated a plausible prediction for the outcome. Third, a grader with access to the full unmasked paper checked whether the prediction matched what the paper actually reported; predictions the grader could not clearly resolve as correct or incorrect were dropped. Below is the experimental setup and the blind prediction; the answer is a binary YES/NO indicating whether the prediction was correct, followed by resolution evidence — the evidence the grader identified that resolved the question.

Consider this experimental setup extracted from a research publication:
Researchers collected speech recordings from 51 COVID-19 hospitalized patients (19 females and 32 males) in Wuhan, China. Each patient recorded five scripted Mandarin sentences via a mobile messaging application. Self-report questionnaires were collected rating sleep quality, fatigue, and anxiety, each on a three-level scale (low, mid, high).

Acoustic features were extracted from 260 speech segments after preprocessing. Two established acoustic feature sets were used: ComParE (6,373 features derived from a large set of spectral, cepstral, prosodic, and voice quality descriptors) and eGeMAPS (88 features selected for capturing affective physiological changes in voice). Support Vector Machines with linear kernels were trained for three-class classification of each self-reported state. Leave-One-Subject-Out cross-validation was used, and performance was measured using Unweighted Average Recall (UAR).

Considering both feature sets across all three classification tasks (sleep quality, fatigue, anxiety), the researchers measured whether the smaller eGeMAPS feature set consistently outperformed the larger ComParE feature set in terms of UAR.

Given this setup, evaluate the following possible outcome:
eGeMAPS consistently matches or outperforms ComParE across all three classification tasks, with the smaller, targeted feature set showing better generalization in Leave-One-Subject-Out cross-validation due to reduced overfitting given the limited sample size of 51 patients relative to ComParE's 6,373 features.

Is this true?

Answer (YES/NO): YES